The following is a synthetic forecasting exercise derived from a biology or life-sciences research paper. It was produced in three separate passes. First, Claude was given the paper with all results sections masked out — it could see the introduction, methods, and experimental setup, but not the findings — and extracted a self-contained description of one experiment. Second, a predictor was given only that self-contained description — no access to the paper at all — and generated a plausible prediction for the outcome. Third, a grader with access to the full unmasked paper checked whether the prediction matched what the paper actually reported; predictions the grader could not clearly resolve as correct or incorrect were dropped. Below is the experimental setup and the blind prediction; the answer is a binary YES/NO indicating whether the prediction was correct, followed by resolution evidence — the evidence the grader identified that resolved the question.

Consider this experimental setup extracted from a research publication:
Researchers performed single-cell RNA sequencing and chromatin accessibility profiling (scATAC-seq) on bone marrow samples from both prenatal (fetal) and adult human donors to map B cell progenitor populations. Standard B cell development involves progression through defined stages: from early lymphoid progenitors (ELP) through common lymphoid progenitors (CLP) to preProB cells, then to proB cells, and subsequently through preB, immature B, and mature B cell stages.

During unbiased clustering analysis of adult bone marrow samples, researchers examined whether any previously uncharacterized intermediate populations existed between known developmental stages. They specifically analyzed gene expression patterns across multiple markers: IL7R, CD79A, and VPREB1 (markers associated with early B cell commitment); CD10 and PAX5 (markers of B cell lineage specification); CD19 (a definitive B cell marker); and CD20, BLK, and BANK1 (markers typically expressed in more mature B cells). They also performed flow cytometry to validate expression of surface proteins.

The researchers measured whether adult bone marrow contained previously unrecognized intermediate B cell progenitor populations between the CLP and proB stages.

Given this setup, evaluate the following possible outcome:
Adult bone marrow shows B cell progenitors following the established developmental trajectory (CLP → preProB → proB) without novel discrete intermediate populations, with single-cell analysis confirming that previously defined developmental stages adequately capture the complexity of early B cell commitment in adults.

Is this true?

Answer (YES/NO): NO